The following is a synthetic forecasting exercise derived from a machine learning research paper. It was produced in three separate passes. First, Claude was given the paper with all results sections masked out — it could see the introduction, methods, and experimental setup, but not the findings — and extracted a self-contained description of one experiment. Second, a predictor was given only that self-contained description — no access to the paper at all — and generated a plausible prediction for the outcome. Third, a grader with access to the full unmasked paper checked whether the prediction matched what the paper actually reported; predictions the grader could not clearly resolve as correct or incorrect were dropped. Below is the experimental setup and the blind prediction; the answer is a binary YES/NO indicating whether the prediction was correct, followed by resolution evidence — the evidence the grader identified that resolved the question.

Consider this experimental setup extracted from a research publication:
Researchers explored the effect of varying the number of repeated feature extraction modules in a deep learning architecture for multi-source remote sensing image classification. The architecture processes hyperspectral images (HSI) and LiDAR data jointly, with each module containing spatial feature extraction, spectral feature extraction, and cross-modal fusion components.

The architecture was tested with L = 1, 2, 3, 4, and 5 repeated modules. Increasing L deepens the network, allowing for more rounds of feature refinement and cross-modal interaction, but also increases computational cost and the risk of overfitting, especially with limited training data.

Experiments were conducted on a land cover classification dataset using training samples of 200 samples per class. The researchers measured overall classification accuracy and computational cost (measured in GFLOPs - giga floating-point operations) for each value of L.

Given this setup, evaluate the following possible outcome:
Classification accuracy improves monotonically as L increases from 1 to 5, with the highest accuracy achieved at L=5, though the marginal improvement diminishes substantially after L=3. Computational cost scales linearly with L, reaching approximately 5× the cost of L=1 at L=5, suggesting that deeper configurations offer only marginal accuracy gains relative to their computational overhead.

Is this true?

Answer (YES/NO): NO